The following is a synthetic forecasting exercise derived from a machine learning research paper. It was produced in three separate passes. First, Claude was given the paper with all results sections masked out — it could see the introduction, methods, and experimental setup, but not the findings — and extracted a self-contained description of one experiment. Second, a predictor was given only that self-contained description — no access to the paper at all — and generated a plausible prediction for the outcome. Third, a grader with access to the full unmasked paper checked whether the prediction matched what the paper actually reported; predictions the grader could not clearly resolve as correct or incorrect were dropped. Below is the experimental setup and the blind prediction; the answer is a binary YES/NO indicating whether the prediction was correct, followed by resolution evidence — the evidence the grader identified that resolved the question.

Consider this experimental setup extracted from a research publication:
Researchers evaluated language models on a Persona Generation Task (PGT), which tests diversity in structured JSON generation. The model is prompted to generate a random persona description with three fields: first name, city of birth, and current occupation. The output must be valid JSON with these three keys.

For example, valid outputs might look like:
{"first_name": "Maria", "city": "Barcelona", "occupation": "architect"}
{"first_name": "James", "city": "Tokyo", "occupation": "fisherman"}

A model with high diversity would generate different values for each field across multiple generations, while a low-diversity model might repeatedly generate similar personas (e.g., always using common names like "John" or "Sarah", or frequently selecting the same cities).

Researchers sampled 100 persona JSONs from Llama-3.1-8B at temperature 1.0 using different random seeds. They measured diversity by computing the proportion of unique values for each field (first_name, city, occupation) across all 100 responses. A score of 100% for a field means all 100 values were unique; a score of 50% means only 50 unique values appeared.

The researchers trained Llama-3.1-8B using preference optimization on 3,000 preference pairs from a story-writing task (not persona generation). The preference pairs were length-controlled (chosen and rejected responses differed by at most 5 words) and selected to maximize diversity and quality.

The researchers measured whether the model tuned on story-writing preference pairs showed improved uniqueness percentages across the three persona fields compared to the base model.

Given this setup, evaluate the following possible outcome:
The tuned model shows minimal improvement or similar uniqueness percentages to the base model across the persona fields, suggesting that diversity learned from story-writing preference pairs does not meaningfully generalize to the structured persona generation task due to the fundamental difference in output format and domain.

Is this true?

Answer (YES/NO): NO